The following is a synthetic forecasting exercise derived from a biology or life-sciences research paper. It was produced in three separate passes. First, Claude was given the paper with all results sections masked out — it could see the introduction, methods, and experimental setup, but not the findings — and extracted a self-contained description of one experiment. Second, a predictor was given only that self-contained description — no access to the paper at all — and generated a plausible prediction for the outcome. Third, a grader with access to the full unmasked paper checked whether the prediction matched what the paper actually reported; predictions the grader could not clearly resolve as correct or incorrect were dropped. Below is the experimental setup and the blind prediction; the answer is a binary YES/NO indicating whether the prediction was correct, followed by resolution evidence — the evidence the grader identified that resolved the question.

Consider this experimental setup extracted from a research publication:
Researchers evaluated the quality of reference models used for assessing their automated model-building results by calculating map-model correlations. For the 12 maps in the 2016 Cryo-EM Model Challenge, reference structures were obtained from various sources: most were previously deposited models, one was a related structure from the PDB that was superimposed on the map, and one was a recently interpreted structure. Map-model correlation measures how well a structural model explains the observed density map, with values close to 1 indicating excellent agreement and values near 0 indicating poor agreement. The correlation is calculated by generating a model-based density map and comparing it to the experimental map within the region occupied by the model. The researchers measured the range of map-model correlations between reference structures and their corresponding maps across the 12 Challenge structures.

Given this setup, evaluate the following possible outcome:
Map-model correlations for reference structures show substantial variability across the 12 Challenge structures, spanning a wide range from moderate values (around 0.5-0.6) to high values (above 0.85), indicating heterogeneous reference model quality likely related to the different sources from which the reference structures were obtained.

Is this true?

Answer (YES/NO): NO